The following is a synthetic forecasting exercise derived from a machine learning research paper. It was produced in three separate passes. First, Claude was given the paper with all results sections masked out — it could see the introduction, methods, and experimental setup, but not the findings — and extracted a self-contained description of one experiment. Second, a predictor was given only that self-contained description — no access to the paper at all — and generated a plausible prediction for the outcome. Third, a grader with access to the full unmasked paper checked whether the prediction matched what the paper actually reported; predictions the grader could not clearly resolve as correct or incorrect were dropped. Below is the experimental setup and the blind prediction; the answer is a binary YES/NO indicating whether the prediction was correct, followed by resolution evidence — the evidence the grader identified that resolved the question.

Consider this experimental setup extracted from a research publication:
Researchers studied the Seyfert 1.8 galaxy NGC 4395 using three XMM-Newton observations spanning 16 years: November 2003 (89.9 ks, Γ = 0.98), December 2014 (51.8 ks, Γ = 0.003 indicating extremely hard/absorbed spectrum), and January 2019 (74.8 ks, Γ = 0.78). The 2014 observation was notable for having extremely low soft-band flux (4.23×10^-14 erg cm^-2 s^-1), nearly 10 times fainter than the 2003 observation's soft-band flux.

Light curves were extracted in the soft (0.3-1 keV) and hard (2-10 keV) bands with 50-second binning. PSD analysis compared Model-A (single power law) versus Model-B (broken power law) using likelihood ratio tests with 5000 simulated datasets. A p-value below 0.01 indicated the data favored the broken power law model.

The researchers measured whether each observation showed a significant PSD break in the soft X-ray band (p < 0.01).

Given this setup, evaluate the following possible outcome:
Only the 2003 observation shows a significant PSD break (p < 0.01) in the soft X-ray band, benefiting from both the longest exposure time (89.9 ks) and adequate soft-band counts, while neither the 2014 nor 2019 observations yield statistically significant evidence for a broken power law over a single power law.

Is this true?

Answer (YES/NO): NO